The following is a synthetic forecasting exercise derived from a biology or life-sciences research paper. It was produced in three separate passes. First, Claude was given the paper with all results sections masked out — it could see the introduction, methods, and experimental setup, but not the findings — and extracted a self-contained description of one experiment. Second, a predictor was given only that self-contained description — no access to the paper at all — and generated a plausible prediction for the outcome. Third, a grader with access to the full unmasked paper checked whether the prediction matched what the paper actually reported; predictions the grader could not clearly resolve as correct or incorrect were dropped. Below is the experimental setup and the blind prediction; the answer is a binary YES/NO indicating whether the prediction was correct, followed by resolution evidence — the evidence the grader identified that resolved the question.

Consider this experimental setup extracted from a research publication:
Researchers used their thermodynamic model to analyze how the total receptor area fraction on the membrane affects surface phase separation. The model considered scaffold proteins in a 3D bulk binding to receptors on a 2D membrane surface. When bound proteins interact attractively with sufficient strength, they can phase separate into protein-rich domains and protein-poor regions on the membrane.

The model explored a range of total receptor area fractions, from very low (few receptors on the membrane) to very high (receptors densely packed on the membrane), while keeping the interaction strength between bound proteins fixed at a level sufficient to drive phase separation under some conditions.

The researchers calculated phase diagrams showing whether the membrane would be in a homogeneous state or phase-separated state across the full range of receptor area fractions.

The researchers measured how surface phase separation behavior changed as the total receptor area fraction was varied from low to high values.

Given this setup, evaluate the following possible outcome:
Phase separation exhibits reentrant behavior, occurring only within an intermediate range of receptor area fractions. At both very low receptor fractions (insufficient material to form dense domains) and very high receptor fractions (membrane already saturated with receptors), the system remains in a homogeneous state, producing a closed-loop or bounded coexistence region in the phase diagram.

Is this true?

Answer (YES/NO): YES